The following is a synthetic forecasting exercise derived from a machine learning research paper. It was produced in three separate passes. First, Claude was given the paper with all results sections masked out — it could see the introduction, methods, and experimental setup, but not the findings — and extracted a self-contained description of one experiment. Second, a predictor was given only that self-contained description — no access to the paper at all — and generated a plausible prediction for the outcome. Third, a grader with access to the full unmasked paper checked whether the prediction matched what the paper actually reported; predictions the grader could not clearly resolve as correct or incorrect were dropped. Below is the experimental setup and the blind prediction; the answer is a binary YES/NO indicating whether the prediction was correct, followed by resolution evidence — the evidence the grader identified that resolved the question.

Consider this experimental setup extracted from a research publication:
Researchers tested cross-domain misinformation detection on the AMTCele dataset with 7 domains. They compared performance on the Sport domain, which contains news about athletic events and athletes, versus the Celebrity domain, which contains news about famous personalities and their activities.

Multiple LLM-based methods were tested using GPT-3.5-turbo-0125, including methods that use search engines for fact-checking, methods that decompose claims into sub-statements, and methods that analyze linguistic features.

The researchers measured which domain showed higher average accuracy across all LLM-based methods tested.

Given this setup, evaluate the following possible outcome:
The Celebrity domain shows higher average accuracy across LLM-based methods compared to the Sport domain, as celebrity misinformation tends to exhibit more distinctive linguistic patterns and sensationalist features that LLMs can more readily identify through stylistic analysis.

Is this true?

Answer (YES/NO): NO